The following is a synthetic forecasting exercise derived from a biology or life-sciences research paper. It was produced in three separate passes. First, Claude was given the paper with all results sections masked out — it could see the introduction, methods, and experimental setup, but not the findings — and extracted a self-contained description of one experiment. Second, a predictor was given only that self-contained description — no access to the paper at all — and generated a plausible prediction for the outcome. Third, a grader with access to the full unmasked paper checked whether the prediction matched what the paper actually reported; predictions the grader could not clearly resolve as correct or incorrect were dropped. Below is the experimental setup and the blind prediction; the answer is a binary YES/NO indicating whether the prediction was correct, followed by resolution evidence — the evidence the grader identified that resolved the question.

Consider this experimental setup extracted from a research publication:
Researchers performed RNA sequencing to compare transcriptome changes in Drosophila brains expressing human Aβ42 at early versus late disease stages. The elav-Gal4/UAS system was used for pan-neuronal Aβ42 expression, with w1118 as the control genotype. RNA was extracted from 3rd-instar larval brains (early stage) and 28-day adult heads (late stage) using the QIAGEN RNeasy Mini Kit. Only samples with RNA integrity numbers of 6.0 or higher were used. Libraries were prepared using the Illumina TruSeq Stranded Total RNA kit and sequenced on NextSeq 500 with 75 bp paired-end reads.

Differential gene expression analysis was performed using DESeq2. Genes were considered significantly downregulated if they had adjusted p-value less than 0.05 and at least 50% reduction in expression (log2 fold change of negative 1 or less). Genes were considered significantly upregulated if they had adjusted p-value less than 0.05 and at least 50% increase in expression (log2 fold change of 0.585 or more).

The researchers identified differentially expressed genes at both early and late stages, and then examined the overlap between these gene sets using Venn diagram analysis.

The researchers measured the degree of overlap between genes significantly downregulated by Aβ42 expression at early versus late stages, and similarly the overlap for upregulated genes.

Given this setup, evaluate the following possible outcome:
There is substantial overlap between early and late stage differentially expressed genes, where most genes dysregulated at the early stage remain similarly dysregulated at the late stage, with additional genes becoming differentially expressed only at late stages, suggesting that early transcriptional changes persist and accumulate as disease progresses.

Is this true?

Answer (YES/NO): NO